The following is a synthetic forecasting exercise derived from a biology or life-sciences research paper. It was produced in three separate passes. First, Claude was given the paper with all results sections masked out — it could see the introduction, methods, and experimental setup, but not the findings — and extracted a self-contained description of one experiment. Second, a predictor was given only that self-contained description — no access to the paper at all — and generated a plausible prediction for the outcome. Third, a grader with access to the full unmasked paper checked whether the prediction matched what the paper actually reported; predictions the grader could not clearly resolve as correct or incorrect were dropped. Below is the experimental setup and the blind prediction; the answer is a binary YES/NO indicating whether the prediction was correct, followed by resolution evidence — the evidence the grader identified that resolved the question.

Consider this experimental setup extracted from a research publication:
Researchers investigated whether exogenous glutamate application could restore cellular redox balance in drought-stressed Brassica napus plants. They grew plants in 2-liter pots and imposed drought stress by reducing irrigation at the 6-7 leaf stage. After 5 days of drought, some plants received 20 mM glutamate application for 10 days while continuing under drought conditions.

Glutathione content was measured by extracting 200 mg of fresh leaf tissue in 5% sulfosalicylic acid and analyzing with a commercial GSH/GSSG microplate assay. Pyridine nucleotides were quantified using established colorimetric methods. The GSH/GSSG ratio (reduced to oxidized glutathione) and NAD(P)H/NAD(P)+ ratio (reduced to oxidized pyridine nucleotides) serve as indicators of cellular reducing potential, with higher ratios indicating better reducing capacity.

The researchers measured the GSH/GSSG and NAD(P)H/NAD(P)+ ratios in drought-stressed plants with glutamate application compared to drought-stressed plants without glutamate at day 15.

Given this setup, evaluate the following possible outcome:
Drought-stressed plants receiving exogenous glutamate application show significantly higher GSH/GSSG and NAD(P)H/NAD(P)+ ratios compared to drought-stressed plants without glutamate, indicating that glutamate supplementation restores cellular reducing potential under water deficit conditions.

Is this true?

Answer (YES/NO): YES